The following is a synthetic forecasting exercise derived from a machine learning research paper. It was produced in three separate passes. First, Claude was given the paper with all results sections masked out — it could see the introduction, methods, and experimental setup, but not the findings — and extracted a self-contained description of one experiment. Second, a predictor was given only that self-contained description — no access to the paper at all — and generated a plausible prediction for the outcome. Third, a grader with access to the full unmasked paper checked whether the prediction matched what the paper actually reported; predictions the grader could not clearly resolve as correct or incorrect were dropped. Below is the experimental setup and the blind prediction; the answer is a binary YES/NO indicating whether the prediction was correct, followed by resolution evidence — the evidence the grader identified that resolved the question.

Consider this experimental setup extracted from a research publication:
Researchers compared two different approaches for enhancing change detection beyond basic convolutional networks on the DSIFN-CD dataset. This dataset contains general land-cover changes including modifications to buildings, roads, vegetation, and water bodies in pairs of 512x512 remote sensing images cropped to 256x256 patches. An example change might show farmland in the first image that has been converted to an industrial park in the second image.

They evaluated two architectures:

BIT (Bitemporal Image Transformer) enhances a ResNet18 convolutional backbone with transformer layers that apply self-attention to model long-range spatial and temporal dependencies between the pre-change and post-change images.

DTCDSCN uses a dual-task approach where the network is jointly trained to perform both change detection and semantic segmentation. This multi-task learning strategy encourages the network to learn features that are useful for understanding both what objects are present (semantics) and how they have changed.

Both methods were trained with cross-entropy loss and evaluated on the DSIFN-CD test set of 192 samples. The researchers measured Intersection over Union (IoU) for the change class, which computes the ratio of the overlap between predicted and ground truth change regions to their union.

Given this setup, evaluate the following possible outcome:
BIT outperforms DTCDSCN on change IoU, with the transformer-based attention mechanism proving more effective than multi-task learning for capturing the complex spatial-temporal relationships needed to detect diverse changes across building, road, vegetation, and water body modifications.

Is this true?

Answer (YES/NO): YES